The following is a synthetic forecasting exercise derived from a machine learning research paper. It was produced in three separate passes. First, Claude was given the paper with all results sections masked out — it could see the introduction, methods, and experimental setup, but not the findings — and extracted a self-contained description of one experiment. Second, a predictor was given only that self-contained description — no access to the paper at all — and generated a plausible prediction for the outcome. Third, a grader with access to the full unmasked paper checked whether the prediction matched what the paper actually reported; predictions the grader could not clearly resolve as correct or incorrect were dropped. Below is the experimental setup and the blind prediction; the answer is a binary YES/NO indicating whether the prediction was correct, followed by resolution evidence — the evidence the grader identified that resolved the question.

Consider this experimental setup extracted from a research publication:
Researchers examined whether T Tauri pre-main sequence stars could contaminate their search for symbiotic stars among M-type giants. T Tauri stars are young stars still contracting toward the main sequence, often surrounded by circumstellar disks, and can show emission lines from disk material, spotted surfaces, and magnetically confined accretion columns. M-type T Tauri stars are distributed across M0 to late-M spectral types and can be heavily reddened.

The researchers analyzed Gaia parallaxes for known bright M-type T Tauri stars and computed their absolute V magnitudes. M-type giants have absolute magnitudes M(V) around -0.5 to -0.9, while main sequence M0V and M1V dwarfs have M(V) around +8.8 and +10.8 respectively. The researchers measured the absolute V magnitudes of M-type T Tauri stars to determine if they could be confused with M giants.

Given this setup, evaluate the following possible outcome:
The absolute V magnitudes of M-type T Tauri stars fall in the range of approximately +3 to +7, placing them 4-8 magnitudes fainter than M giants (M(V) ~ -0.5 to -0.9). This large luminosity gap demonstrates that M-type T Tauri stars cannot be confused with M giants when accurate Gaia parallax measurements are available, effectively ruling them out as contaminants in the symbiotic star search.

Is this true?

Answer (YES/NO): NO